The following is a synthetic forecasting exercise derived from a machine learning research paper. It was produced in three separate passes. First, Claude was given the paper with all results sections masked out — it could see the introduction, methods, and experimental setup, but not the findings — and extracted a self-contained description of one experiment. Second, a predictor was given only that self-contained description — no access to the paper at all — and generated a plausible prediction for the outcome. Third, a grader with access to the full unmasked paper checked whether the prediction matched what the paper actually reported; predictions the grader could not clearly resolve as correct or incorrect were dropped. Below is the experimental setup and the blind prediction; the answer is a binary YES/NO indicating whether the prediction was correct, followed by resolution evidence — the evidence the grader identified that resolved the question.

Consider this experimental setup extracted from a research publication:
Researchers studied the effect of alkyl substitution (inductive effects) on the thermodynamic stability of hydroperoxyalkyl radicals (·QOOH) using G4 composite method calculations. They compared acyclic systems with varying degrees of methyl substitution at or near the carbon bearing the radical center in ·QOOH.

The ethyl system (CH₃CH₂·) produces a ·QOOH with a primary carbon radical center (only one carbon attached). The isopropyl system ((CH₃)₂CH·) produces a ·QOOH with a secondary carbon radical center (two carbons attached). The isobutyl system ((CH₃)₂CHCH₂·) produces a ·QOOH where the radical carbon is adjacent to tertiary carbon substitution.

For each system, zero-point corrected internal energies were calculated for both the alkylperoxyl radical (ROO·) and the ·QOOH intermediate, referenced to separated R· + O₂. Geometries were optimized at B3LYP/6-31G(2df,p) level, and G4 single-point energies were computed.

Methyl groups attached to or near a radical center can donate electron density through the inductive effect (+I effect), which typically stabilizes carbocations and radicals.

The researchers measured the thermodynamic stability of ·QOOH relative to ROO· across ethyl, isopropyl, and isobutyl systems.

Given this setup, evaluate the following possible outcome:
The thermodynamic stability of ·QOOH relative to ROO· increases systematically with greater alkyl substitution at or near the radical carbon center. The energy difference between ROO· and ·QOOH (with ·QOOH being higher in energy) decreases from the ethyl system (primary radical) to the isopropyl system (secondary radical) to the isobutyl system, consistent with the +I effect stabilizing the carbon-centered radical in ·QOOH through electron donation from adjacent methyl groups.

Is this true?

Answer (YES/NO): NO